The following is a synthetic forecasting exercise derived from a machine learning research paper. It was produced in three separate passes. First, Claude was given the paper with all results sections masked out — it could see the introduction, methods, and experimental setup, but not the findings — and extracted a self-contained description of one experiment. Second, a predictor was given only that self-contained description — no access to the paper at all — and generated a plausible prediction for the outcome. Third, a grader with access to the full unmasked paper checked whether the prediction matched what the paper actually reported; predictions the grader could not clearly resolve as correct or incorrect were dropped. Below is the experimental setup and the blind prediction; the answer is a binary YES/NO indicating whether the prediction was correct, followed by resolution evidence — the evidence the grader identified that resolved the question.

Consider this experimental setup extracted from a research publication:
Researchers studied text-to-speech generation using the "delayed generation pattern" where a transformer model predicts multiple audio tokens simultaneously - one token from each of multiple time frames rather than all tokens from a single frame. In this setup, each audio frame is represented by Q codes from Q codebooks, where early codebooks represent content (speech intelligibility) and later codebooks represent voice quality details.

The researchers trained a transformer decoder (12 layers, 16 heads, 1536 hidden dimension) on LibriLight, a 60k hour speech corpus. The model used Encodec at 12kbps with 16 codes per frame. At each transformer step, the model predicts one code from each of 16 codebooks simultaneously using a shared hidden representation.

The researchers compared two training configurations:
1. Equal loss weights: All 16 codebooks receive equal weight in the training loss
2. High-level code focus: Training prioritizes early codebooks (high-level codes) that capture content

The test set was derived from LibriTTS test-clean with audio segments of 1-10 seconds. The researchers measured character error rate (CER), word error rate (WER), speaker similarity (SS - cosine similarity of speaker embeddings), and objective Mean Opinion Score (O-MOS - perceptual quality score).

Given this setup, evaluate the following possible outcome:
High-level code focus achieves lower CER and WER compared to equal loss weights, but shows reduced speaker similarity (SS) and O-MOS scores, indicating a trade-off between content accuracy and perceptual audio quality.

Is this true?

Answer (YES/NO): YES